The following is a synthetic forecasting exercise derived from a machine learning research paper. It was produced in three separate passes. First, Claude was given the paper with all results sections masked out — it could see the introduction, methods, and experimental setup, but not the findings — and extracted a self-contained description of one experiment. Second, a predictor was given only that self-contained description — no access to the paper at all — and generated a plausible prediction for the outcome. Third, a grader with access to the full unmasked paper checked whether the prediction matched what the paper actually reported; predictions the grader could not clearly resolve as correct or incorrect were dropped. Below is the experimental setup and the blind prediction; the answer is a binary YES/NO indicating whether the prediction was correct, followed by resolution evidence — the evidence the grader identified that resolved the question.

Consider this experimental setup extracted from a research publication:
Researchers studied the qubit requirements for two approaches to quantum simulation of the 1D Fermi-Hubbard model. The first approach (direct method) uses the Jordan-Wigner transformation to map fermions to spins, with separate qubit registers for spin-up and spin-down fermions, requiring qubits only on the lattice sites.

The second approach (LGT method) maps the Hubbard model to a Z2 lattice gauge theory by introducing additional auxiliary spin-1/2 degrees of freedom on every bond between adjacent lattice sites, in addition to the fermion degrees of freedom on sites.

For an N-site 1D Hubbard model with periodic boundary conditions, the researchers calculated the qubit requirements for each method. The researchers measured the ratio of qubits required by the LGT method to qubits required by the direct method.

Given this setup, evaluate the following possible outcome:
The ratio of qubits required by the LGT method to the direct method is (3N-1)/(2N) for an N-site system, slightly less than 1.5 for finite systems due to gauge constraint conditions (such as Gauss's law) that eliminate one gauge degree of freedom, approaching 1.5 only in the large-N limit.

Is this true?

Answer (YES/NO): NO